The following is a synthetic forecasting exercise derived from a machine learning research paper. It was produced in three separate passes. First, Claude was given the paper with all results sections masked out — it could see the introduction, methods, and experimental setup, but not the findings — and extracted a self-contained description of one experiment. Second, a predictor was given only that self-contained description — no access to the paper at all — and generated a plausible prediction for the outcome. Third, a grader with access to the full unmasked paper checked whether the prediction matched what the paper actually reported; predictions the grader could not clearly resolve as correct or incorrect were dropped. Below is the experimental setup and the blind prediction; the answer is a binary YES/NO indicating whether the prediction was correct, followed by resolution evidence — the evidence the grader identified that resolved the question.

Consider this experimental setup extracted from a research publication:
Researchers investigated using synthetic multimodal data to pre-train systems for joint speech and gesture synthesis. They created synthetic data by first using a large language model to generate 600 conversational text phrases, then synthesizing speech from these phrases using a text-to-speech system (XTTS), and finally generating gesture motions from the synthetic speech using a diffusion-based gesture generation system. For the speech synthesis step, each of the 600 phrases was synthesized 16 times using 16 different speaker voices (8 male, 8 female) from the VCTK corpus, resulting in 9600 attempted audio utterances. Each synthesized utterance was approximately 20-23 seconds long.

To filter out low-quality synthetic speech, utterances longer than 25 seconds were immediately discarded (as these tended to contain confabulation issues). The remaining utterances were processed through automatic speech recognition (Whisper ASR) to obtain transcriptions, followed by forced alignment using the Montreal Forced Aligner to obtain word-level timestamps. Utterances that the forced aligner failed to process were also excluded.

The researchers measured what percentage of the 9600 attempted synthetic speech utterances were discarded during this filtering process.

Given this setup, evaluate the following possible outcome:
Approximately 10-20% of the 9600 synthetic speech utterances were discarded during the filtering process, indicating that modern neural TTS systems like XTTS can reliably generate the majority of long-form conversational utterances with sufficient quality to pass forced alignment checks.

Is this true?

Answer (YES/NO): YES